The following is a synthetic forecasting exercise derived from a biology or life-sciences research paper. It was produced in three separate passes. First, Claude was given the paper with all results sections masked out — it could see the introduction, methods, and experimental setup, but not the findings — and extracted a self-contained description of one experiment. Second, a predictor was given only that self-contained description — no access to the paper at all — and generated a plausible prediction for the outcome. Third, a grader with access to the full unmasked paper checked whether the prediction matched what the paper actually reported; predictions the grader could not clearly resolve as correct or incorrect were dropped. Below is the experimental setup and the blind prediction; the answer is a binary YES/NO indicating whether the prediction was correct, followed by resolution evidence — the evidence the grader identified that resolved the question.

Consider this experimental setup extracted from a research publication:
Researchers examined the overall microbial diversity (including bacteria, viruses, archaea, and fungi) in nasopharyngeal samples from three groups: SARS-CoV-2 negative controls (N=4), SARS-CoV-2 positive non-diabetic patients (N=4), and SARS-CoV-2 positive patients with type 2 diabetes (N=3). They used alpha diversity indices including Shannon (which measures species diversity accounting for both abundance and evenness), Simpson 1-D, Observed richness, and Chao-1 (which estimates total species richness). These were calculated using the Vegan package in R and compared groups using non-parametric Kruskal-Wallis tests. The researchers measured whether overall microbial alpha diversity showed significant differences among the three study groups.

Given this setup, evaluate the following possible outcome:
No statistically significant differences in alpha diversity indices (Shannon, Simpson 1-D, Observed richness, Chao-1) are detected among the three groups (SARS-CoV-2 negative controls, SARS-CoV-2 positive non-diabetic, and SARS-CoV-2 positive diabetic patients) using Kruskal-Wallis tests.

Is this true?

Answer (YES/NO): YES